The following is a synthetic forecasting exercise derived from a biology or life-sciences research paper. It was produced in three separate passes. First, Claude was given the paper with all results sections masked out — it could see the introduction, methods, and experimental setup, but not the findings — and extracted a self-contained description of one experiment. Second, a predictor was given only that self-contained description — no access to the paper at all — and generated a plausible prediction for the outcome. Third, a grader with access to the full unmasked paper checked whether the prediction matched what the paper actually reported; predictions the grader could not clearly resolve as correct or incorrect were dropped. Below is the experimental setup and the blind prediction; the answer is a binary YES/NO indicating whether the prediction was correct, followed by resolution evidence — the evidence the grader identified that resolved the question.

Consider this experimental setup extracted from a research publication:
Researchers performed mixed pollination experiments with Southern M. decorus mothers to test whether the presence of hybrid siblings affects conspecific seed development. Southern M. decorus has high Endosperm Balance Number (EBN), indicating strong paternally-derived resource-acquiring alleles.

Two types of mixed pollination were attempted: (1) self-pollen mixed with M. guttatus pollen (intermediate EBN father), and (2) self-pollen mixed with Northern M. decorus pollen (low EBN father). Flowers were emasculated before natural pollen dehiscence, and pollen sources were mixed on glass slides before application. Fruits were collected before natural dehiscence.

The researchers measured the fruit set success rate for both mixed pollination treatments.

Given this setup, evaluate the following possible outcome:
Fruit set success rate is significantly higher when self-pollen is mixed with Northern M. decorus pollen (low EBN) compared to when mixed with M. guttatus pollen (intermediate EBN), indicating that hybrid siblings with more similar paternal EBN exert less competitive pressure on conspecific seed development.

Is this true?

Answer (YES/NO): NO